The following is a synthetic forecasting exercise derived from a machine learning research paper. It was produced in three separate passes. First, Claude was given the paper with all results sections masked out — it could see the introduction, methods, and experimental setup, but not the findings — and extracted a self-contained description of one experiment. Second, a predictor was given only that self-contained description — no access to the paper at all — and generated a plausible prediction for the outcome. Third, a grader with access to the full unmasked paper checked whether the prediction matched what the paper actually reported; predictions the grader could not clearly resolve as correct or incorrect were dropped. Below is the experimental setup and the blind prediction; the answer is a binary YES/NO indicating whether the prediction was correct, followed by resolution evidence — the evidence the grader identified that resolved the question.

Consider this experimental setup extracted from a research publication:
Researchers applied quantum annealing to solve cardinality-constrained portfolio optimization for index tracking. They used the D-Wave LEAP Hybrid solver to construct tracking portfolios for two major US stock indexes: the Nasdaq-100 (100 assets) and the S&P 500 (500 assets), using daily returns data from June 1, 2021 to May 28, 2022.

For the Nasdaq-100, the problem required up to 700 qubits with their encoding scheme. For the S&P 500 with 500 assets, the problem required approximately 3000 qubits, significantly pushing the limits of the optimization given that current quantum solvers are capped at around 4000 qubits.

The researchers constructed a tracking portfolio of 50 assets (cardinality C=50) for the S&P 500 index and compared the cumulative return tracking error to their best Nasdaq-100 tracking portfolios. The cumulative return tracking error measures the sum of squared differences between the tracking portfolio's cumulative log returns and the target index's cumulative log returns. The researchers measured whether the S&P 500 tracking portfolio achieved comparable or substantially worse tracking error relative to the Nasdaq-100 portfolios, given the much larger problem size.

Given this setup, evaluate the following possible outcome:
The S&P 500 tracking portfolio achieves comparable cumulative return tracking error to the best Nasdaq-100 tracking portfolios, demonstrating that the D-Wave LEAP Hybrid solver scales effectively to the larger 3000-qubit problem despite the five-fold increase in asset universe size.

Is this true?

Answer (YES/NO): YES